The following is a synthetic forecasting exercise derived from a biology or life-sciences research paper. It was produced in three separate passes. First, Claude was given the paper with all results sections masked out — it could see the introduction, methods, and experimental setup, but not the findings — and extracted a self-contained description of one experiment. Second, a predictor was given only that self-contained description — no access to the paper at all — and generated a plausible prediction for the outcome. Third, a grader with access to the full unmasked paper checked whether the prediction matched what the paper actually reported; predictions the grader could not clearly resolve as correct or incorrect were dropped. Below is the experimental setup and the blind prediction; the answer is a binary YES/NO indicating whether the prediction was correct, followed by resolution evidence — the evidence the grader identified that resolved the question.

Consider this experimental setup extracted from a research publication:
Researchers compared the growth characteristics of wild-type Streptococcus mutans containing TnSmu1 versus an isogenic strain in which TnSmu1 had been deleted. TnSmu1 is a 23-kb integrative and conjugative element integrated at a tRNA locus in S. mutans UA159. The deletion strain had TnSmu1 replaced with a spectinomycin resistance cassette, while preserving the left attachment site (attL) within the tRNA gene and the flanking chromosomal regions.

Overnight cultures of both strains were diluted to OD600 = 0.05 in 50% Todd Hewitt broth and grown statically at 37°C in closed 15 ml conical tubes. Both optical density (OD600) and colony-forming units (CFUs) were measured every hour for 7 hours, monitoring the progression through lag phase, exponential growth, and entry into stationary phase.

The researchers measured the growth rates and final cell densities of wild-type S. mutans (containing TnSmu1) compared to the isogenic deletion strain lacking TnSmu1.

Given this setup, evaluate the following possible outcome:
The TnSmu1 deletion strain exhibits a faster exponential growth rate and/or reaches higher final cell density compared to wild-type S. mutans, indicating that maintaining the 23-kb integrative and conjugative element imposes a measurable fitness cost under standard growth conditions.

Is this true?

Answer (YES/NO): NO